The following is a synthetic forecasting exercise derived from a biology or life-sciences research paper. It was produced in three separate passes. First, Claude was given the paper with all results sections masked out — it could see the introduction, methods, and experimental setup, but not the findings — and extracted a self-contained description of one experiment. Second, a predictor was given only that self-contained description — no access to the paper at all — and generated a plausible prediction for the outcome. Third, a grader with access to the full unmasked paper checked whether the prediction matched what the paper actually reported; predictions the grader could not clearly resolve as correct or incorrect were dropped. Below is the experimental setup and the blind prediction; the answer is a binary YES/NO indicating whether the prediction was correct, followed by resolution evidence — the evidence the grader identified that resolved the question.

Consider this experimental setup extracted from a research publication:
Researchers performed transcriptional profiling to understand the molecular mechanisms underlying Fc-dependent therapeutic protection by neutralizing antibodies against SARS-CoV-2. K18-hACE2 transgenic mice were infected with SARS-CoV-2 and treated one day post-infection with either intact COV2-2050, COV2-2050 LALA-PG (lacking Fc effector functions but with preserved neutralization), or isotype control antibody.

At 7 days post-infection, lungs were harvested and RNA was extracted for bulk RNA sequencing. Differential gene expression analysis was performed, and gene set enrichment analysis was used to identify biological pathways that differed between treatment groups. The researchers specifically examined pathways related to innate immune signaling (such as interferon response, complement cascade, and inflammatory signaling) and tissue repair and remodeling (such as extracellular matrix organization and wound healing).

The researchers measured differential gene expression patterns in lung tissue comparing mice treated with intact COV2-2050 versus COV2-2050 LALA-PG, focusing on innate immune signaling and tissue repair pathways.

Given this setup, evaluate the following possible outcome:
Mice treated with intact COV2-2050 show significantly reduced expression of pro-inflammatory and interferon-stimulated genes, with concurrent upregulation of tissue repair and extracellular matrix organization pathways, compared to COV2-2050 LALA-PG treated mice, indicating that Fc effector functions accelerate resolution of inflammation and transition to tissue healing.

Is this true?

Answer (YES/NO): NO